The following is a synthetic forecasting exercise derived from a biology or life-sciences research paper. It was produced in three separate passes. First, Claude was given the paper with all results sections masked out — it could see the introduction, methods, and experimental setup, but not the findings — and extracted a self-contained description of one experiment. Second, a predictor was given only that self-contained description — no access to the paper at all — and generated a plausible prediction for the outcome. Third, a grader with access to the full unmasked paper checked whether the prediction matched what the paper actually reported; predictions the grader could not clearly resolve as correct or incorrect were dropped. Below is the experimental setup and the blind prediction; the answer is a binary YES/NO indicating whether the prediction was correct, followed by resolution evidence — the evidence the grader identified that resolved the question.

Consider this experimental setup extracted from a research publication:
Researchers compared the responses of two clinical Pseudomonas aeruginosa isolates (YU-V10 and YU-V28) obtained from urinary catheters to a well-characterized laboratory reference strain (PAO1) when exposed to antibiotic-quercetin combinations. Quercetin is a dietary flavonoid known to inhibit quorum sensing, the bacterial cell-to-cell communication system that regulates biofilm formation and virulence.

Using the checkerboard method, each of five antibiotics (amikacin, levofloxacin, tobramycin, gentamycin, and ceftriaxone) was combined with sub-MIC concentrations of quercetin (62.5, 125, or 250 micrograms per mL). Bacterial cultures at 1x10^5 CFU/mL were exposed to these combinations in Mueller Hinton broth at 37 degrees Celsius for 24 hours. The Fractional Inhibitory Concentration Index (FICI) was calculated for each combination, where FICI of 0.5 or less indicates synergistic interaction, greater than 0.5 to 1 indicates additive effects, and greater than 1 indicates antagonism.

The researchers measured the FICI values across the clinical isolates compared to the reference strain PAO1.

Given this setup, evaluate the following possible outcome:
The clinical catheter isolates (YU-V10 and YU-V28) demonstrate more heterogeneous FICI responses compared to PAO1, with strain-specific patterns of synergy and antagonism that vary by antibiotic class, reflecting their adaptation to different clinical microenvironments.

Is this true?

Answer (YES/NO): NO